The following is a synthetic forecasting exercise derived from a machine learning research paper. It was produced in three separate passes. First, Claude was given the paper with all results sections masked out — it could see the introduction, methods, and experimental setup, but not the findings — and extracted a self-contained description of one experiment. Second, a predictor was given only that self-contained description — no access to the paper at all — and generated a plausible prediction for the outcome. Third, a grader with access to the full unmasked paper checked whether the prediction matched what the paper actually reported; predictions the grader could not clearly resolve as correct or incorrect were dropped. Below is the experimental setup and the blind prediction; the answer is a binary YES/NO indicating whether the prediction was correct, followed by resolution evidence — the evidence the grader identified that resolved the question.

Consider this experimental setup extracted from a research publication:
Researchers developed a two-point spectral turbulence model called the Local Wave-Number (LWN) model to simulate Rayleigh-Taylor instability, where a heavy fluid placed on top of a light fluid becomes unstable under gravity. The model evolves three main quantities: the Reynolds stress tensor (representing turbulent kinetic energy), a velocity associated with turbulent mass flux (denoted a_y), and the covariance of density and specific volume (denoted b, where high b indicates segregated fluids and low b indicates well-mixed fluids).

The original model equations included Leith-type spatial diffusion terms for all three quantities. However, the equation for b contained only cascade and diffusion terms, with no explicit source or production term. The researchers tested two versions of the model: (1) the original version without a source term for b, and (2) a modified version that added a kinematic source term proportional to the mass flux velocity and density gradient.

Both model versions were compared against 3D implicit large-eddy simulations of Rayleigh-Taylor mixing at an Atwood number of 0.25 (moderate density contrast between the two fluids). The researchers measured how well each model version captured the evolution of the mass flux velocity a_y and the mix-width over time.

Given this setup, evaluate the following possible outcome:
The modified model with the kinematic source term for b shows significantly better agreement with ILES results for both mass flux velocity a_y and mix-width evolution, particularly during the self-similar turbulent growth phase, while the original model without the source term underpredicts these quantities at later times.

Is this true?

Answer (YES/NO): NO